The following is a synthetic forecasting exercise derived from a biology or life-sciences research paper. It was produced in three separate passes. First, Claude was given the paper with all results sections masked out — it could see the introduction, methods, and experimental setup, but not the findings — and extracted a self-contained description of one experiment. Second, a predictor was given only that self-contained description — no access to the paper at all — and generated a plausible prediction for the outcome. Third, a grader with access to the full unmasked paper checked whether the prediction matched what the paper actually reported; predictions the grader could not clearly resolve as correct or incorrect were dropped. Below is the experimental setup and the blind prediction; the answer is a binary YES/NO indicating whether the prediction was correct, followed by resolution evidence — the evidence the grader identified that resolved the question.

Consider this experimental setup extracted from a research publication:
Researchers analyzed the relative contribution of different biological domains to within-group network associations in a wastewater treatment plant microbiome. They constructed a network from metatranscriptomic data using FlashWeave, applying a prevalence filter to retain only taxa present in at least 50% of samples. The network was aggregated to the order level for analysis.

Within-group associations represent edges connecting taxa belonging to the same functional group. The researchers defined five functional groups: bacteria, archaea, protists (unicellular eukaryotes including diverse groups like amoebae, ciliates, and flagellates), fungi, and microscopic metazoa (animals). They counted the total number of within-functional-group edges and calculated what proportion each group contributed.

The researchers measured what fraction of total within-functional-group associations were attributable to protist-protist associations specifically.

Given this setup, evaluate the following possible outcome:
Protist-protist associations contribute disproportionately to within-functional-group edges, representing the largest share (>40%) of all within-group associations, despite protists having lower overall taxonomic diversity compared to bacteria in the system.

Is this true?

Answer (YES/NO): YES